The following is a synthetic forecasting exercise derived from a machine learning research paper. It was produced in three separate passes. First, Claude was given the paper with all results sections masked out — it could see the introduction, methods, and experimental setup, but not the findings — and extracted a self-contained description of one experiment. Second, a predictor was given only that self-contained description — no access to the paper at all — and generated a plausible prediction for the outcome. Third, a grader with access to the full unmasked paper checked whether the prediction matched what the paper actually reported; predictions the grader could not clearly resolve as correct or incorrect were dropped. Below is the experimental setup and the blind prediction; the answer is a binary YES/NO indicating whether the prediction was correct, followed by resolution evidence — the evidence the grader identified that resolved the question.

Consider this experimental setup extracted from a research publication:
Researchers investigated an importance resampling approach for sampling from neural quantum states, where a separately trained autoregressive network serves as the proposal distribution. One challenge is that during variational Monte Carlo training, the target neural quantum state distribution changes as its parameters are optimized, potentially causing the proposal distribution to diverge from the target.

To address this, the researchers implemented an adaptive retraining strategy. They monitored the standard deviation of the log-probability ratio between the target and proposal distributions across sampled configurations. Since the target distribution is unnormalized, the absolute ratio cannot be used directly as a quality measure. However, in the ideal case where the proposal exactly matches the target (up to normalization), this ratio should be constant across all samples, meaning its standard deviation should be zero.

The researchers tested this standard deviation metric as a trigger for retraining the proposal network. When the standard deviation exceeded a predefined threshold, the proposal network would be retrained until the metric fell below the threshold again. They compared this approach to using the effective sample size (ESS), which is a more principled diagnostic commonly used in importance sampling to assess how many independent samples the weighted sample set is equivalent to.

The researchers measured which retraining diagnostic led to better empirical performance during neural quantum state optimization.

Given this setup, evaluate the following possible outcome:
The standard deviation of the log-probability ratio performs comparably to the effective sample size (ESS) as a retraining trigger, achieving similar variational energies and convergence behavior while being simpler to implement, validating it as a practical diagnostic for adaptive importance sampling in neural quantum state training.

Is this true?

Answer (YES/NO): NO